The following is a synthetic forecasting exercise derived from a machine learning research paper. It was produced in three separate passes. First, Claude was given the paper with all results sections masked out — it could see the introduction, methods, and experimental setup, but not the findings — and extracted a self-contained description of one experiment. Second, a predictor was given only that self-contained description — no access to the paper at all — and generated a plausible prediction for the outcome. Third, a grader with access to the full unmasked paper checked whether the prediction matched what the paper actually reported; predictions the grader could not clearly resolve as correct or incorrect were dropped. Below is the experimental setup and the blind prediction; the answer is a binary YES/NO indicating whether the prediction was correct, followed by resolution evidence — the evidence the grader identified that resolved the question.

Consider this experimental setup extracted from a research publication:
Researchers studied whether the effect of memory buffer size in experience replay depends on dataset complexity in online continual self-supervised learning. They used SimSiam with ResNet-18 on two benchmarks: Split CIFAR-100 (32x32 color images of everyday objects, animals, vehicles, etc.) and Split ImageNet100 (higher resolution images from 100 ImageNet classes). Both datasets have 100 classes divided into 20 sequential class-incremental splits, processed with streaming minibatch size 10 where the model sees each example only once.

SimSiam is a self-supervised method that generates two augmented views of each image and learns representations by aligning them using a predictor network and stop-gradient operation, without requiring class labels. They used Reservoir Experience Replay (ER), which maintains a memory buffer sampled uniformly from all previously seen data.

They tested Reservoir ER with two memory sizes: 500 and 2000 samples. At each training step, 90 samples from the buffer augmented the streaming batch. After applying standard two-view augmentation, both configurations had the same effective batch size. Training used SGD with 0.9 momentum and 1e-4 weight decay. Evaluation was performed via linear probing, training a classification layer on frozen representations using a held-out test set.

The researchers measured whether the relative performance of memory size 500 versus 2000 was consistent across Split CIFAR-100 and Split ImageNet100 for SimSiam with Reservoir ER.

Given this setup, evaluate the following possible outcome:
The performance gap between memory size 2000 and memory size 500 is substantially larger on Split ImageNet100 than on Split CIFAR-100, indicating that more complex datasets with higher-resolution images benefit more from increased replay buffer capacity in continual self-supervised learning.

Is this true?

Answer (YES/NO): YES